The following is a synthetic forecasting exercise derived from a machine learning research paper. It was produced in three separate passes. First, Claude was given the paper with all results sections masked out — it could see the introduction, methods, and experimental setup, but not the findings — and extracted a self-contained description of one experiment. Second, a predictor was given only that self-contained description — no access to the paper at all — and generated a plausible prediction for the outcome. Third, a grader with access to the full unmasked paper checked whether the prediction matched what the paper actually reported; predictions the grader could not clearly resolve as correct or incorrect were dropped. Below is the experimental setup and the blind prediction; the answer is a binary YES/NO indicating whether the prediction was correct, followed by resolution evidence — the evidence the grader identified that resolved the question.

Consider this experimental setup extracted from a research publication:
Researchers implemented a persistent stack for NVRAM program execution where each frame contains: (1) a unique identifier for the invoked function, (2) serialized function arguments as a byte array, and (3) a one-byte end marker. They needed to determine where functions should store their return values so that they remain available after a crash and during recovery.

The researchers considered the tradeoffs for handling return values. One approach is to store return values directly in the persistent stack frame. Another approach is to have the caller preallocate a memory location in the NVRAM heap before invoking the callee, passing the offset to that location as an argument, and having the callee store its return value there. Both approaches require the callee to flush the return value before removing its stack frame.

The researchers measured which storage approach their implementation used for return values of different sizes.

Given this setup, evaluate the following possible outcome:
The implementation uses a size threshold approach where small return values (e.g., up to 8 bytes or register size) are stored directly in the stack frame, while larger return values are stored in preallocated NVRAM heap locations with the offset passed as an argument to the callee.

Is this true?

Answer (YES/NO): YES